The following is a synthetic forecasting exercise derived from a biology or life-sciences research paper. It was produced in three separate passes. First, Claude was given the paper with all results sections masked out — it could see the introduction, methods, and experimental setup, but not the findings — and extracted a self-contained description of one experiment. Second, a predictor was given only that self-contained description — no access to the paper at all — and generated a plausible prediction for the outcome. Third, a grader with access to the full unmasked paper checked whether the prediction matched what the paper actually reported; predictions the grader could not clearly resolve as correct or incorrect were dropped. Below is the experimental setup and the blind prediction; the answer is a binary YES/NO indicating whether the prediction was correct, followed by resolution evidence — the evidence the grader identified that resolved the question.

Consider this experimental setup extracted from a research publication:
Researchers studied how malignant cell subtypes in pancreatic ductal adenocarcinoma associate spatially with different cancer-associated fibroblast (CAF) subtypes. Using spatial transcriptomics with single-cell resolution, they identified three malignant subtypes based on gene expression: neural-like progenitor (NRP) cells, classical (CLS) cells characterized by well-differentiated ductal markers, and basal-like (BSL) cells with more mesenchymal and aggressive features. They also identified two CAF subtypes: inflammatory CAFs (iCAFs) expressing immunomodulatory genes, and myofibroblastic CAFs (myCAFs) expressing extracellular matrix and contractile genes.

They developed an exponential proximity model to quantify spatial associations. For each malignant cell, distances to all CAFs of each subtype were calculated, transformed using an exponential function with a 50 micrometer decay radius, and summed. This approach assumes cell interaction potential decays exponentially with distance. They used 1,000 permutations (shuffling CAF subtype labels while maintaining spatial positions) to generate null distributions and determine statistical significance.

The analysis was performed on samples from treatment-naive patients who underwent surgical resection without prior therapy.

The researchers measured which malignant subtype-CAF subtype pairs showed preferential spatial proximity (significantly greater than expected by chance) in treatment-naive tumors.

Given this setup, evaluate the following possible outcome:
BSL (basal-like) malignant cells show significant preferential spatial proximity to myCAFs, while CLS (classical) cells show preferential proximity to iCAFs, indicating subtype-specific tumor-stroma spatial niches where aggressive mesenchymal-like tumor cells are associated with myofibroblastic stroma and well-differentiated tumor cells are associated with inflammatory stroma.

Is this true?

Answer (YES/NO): NO